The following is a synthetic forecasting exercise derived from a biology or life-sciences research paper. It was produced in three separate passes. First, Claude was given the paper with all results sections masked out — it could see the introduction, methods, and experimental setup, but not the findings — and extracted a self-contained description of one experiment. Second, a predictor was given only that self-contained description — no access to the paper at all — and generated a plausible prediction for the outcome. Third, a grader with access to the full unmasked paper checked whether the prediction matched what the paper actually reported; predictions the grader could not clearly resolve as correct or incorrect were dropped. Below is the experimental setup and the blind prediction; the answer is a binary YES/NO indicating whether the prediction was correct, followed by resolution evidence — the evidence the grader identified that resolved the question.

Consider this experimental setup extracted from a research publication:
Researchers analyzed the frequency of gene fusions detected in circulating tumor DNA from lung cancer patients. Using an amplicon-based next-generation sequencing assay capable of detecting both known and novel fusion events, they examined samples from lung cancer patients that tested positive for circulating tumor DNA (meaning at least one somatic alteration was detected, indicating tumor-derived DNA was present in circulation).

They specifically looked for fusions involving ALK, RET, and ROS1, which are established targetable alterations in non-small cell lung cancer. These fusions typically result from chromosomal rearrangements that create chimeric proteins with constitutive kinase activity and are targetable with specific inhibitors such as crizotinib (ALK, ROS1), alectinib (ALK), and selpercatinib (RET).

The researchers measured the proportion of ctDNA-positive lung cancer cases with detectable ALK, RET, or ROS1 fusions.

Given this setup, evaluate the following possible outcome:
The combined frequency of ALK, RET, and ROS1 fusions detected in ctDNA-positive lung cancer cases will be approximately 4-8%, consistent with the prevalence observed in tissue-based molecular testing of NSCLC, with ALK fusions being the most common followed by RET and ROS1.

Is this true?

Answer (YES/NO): NO